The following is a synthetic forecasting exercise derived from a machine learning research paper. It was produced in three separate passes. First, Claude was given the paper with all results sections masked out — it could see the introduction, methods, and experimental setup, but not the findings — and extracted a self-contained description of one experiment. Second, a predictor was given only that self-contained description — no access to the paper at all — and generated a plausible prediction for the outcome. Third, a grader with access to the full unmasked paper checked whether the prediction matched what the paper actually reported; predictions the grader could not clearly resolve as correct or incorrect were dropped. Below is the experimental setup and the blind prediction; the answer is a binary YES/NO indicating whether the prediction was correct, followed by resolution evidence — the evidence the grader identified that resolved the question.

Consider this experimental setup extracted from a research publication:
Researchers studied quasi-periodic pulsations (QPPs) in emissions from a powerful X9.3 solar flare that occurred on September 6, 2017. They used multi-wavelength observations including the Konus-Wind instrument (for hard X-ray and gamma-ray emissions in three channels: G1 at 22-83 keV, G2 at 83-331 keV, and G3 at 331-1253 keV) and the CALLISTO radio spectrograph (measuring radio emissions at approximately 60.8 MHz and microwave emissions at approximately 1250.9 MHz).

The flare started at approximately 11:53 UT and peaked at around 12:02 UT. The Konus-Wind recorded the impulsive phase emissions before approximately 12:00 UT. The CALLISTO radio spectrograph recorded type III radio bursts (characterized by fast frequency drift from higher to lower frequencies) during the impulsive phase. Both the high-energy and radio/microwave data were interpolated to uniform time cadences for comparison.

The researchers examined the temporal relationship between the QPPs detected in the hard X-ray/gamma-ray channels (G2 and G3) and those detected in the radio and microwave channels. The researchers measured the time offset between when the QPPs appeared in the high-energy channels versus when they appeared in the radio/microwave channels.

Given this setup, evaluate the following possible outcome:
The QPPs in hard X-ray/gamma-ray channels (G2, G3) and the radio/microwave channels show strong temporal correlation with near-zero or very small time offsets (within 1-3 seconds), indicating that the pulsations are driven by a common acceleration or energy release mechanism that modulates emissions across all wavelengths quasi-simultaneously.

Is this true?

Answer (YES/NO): NO